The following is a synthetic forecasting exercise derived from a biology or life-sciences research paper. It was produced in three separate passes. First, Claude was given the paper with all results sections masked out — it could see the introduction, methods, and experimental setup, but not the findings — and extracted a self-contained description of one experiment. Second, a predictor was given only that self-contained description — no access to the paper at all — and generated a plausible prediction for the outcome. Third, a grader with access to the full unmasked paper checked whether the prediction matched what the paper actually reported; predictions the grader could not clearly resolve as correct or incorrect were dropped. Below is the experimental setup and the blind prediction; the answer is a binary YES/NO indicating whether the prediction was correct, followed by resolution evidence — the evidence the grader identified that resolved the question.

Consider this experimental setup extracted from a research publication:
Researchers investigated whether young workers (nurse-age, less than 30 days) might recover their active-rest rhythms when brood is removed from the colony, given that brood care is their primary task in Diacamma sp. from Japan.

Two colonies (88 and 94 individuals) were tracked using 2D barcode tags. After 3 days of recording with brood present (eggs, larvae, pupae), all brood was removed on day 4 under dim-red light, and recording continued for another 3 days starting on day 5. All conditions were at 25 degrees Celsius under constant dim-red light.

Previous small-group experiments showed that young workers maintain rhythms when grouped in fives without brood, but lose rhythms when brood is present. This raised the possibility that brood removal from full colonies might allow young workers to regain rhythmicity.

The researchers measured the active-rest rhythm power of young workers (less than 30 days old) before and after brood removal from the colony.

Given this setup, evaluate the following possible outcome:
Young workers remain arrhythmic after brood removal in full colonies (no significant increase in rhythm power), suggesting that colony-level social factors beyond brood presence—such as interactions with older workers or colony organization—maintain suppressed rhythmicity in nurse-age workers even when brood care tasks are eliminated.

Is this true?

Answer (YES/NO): YES